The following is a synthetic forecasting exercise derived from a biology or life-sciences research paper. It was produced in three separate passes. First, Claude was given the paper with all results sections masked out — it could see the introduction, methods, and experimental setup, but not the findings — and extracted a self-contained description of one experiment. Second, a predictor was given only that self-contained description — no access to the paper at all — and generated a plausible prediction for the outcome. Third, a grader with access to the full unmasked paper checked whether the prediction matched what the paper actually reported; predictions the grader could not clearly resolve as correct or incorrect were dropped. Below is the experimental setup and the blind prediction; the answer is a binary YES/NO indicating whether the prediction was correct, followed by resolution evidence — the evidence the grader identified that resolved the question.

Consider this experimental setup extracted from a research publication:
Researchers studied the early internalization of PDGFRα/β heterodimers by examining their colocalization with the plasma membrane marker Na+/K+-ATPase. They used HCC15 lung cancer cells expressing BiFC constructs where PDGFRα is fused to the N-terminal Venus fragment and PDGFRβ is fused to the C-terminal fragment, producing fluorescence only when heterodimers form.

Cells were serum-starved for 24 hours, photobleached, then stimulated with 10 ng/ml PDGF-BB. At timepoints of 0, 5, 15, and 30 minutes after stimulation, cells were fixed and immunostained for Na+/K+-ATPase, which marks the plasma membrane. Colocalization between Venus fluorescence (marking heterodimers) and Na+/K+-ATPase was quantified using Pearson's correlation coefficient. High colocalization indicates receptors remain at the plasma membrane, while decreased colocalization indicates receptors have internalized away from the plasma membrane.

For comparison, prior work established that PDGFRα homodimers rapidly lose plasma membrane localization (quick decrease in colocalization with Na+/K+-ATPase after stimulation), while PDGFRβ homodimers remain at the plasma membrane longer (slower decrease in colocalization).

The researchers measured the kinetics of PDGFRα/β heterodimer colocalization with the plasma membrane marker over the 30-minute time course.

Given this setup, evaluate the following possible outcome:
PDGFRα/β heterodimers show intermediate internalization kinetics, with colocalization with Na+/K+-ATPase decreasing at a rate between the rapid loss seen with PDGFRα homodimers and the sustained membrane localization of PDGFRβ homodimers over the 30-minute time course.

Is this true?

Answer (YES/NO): NO